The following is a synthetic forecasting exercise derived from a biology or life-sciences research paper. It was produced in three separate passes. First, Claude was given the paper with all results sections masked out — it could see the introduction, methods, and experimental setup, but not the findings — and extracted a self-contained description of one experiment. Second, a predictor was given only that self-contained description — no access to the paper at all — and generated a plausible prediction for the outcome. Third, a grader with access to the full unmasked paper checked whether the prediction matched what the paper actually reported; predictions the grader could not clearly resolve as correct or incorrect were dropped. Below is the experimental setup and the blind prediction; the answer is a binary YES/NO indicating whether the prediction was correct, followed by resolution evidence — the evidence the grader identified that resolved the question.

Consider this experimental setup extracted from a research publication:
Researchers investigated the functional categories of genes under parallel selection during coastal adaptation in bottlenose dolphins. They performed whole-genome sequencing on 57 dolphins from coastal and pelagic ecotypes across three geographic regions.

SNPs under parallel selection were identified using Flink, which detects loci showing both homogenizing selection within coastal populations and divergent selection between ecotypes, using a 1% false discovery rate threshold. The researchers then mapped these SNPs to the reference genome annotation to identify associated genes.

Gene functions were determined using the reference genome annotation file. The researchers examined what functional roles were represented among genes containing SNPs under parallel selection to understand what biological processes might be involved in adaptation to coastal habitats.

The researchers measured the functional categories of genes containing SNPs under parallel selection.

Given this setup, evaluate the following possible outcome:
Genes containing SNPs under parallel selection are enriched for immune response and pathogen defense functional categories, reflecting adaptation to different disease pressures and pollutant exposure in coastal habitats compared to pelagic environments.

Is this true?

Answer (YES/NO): NO